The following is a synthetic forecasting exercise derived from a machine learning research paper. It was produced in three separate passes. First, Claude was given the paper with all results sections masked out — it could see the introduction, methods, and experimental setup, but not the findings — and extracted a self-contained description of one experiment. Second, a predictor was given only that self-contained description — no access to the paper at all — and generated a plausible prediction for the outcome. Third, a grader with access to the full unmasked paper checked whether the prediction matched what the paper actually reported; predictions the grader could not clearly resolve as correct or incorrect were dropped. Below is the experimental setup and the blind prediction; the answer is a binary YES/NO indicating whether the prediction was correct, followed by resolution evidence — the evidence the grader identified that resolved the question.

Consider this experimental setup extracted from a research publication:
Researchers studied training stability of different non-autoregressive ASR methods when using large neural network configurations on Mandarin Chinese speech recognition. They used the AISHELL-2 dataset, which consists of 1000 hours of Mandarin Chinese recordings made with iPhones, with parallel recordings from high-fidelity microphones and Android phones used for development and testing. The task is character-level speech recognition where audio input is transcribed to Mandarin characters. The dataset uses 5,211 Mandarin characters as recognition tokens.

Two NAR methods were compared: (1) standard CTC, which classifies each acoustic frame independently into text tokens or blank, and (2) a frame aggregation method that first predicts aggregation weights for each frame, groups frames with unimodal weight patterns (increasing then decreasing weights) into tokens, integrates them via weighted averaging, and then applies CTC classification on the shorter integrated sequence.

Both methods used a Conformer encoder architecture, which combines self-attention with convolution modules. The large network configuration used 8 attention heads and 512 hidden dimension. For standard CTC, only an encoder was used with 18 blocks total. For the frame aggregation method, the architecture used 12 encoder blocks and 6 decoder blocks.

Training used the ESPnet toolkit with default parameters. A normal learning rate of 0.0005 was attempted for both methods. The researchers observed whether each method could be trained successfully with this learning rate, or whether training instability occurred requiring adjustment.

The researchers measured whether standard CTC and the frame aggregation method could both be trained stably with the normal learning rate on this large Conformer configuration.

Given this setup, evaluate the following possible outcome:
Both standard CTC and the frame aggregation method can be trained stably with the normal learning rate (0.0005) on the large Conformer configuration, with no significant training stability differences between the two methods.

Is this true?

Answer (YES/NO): NO